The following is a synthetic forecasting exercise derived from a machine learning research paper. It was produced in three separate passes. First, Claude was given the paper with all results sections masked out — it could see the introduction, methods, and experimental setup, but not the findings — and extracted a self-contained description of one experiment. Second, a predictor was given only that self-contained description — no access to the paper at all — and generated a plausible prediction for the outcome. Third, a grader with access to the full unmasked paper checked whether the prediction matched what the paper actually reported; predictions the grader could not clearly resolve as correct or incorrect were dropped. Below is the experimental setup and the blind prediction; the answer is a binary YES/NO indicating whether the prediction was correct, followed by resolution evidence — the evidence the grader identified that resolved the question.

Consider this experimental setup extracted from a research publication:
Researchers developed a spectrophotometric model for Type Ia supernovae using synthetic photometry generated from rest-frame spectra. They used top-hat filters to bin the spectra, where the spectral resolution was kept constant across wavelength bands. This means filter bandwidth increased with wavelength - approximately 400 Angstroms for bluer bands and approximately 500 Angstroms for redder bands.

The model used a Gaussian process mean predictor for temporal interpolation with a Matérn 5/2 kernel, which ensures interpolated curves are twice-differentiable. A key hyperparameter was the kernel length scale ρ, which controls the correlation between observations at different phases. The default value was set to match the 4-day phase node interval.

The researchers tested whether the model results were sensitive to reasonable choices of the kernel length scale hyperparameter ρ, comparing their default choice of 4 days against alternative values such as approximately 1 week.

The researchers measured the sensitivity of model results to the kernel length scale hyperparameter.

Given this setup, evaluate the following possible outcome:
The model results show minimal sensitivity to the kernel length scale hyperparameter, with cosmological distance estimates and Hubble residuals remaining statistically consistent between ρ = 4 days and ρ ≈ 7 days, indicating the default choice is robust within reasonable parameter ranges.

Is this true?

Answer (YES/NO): NO